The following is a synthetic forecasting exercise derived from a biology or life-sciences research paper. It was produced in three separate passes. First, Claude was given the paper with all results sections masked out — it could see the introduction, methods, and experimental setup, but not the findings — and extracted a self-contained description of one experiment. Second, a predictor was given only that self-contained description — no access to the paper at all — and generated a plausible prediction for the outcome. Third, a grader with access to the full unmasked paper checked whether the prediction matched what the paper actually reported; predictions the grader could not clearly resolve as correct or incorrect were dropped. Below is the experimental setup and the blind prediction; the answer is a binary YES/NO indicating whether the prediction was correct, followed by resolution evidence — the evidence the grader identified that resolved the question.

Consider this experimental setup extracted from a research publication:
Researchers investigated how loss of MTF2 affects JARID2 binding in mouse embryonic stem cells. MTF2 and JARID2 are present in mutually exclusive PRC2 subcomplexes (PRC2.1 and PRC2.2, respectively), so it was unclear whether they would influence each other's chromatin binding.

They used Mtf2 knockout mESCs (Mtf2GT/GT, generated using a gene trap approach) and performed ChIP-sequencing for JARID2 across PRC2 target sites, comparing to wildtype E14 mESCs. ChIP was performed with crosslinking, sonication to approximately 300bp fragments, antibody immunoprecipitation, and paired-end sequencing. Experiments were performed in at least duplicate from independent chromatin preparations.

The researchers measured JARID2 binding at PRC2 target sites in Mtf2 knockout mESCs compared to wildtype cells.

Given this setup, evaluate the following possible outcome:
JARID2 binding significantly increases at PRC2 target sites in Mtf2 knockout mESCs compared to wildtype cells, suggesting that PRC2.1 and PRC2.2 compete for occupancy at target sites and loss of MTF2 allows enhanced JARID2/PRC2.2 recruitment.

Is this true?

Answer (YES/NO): NO